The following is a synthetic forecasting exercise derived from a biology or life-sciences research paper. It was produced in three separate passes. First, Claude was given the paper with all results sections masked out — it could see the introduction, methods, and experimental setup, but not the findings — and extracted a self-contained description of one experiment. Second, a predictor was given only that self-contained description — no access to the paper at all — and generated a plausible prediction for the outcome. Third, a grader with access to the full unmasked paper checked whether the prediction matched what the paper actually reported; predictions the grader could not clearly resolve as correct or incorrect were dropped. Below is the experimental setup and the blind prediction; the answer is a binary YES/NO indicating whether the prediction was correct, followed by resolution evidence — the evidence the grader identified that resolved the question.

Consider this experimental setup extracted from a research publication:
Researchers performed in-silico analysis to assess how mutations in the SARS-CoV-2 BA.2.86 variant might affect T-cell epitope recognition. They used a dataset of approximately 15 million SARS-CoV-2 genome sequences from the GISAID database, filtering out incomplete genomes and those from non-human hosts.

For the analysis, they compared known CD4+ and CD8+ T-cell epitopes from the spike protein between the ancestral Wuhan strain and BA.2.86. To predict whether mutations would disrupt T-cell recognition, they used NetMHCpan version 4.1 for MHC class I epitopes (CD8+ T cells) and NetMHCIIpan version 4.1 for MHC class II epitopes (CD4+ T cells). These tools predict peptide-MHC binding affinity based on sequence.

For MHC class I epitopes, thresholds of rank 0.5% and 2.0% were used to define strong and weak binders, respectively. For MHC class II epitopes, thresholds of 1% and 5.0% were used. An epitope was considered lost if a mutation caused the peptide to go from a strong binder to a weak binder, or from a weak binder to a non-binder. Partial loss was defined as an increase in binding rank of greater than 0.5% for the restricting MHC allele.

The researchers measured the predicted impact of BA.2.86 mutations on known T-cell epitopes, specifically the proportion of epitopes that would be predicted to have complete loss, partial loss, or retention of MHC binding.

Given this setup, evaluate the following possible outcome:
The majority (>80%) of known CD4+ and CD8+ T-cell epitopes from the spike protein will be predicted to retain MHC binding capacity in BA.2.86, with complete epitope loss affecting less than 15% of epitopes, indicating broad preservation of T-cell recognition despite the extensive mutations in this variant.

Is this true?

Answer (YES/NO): YES